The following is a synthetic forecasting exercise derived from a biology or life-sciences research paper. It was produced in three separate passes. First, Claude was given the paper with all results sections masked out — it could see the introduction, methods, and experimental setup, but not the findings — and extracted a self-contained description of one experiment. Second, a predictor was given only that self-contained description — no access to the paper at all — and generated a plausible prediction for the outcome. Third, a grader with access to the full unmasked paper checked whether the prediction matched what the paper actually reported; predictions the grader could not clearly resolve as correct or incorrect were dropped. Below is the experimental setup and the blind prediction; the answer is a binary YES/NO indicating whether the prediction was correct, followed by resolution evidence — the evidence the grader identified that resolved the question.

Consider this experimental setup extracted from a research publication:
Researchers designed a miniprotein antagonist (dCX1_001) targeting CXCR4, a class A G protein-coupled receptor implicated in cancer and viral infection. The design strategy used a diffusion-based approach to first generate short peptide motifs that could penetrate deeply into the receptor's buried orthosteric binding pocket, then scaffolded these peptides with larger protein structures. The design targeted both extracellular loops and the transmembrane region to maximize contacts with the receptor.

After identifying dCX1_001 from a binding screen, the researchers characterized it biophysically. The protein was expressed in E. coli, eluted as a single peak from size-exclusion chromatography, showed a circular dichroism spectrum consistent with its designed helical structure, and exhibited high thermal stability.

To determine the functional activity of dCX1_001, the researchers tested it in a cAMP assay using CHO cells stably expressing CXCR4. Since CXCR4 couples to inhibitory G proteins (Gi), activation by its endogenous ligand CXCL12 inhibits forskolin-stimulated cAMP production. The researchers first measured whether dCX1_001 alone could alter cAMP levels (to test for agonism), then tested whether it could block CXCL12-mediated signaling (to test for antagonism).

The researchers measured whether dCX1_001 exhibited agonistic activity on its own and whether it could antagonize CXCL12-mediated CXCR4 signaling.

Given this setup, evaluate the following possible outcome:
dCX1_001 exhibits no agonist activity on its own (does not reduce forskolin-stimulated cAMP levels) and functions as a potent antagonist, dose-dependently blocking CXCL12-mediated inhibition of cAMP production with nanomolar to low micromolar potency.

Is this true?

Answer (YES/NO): YES